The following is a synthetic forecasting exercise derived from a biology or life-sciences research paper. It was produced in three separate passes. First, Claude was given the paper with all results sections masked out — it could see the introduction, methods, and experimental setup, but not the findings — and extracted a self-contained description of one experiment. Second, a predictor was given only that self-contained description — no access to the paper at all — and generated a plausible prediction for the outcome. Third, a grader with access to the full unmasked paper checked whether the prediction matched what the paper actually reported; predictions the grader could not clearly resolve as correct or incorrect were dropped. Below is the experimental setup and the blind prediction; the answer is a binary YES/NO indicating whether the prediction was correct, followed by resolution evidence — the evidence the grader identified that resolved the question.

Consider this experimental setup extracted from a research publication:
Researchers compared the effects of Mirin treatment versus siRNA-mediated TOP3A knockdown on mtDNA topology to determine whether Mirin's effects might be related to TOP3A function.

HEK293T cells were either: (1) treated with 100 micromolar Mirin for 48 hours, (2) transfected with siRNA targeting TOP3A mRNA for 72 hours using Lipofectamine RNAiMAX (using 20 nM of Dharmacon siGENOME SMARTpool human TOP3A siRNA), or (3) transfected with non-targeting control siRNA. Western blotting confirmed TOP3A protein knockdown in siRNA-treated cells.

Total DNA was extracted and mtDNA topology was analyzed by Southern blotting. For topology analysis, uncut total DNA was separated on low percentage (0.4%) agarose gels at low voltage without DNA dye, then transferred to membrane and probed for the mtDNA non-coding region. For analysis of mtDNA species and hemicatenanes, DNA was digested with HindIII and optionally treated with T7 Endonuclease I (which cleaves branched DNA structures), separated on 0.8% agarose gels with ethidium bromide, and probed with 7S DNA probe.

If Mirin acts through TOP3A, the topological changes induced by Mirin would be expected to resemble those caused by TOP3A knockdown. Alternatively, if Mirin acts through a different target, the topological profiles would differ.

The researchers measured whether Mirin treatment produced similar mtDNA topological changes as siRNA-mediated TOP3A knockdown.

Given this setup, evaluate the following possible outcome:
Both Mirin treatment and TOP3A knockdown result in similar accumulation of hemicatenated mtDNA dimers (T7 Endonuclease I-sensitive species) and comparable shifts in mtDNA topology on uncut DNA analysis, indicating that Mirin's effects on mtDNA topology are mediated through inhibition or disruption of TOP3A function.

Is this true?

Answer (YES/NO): NO